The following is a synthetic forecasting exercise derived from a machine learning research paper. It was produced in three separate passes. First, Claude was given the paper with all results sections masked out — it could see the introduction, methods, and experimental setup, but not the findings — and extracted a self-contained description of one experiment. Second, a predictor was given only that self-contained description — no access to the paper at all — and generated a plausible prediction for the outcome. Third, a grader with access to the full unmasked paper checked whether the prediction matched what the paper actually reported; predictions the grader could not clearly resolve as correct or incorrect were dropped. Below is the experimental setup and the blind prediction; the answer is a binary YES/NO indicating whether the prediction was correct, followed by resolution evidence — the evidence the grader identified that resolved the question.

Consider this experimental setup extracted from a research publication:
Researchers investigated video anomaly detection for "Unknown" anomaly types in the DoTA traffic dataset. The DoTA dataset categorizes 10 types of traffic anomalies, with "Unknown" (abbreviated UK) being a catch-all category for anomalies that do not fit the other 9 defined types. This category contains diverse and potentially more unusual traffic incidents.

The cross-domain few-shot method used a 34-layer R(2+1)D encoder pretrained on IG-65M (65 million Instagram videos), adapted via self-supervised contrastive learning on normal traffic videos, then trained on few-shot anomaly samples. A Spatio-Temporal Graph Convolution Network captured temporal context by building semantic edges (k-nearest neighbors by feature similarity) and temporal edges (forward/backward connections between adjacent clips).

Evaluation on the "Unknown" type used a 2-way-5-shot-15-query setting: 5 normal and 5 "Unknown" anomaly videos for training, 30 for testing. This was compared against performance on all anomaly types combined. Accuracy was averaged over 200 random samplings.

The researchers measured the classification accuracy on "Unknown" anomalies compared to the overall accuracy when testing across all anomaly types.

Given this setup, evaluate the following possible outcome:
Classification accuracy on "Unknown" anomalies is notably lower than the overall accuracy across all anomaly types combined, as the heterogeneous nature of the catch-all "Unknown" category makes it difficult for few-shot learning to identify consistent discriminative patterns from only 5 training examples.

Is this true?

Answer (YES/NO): YES